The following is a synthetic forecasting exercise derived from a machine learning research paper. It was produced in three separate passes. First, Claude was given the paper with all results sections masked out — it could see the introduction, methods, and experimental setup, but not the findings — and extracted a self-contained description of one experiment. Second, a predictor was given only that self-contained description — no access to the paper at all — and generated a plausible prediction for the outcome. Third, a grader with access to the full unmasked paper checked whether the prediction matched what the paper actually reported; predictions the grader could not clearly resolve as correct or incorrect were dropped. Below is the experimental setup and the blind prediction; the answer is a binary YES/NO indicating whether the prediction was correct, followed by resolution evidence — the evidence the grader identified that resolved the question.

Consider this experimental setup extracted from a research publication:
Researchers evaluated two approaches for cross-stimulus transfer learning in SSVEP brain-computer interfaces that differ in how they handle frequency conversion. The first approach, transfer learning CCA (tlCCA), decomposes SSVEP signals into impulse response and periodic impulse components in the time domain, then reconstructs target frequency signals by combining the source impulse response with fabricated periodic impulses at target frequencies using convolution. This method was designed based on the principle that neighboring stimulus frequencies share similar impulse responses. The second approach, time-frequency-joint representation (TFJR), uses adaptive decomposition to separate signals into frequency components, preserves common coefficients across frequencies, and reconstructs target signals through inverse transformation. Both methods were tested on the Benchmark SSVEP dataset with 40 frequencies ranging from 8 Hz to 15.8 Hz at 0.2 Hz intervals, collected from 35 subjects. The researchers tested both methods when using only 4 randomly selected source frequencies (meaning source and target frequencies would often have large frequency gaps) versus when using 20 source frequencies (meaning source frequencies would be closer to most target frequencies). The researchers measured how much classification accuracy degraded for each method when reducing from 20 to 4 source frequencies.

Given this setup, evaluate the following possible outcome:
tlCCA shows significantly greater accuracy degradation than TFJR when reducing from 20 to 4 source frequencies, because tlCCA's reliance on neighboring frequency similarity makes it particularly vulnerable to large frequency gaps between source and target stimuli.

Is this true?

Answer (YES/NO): NO